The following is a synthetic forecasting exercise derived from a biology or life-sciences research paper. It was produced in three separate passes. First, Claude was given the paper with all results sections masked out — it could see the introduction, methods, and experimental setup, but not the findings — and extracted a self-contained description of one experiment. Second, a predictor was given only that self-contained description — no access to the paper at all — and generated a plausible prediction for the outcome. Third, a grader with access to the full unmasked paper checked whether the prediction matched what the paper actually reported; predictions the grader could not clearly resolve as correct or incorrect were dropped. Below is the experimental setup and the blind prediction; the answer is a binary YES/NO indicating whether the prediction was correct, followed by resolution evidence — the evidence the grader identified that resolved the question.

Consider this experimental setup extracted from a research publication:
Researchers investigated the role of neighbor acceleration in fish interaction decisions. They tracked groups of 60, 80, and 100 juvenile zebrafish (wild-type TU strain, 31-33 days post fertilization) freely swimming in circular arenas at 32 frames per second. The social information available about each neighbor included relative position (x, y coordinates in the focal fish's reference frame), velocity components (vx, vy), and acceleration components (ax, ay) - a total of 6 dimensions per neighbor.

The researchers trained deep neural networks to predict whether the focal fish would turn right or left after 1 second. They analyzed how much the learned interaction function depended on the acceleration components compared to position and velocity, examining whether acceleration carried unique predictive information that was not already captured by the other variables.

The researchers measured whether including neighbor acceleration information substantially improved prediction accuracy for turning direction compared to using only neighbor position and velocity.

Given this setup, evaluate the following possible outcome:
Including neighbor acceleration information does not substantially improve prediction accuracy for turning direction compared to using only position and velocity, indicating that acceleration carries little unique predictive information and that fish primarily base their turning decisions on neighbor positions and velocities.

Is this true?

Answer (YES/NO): YES